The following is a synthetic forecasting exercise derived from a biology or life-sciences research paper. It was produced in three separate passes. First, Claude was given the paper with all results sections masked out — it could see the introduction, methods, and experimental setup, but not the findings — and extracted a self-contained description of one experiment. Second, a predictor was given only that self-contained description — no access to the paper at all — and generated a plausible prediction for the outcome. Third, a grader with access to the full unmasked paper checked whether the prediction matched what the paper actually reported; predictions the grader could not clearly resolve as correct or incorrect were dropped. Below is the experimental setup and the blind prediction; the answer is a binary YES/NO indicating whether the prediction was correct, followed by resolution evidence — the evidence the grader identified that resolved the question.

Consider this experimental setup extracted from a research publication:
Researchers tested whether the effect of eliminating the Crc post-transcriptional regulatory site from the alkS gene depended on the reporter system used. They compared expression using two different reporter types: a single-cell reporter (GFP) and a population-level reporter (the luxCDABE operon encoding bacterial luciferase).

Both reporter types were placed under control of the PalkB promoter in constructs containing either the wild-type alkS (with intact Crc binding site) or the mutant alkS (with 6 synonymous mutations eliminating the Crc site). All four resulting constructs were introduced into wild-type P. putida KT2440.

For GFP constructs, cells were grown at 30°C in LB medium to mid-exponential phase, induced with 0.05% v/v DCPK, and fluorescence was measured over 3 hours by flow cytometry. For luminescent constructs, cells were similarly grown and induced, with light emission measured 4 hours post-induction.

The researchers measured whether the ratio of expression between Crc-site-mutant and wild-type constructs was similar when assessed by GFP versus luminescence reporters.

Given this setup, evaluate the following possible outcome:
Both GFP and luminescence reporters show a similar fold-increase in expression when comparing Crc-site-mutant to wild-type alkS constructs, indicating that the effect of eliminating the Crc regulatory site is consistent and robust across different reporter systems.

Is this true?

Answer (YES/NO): NO